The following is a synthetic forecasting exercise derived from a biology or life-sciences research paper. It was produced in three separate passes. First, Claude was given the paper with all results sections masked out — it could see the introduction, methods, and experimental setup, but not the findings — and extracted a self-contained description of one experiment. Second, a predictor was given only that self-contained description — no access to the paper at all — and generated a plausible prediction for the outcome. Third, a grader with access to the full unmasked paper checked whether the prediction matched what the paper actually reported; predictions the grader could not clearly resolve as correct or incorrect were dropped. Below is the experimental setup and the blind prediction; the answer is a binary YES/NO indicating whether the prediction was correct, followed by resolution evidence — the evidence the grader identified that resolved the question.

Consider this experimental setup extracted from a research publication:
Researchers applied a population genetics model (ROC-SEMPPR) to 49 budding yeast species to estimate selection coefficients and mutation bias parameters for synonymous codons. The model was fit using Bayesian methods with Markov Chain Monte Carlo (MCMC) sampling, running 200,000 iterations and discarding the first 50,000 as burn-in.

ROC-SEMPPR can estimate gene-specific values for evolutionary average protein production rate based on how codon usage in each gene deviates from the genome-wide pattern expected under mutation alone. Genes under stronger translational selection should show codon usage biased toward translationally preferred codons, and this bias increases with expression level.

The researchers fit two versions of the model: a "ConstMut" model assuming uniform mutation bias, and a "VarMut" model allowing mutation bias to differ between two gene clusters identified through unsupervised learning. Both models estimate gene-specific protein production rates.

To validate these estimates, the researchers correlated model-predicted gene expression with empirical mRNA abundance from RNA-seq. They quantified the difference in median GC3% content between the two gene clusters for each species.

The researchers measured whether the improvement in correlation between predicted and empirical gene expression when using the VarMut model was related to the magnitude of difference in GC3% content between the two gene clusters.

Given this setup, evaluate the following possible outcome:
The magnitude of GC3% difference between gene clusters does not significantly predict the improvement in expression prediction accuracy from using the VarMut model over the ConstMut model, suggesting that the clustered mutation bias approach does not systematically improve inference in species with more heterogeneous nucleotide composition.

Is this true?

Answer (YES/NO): NO